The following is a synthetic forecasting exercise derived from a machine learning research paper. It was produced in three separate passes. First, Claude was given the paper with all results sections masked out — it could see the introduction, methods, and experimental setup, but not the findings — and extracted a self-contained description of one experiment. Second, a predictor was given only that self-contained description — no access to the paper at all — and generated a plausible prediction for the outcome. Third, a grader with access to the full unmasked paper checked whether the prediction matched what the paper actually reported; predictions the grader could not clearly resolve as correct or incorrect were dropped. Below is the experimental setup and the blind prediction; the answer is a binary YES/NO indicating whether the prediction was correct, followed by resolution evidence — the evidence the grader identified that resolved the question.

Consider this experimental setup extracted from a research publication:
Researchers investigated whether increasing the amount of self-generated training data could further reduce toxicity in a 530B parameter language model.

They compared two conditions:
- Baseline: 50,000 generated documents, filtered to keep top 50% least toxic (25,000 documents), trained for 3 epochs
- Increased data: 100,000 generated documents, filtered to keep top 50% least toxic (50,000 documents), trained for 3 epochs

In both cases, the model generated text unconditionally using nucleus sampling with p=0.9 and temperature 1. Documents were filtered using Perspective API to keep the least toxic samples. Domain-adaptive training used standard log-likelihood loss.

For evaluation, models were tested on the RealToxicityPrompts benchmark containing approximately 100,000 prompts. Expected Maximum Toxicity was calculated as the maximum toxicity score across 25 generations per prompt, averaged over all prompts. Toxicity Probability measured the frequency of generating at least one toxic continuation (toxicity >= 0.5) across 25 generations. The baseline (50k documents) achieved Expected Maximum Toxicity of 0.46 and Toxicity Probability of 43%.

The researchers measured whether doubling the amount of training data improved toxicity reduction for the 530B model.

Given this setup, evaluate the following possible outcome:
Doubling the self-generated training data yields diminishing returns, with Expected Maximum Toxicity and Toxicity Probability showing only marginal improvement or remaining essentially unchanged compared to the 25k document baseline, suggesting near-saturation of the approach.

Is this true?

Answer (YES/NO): NO